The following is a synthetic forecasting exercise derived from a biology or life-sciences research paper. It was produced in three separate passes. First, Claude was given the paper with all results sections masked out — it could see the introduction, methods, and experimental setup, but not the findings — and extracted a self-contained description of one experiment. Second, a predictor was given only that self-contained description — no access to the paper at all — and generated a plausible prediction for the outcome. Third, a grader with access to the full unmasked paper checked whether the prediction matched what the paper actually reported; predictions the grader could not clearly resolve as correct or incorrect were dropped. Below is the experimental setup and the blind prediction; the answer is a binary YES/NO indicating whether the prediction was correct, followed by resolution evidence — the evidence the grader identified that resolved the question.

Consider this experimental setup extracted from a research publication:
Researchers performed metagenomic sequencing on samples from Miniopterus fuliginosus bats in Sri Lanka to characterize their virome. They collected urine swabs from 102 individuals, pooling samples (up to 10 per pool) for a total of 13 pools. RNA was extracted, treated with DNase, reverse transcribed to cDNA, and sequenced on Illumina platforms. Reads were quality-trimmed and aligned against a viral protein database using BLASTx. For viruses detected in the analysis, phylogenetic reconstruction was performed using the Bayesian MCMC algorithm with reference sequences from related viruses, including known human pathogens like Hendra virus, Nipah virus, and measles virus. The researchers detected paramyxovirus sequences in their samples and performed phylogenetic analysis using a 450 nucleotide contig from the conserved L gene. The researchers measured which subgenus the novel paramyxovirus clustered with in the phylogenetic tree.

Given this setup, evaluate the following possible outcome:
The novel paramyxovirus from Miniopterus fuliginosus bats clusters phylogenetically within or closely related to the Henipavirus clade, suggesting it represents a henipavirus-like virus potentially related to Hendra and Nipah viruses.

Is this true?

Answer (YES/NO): NO